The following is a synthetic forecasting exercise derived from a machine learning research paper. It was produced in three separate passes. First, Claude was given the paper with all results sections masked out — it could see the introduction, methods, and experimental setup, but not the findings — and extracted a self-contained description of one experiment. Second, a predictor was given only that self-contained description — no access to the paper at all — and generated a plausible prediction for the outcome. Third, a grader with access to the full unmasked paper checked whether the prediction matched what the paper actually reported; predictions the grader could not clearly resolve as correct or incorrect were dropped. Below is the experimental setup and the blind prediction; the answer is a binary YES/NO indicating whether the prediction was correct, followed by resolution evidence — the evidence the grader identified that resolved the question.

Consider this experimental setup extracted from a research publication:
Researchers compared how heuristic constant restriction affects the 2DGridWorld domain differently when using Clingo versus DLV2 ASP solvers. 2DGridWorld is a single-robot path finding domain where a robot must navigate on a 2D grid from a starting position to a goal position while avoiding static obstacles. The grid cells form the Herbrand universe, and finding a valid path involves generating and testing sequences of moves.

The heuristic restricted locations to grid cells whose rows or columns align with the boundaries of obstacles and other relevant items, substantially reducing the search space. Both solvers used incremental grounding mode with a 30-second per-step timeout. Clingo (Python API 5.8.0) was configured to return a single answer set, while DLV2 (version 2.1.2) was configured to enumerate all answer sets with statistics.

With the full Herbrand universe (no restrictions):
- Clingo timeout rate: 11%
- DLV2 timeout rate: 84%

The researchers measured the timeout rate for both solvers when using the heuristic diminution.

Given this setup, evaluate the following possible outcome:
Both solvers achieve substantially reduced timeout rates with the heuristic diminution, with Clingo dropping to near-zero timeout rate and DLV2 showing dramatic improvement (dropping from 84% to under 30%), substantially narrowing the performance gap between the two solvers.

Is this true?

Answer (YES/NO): YES